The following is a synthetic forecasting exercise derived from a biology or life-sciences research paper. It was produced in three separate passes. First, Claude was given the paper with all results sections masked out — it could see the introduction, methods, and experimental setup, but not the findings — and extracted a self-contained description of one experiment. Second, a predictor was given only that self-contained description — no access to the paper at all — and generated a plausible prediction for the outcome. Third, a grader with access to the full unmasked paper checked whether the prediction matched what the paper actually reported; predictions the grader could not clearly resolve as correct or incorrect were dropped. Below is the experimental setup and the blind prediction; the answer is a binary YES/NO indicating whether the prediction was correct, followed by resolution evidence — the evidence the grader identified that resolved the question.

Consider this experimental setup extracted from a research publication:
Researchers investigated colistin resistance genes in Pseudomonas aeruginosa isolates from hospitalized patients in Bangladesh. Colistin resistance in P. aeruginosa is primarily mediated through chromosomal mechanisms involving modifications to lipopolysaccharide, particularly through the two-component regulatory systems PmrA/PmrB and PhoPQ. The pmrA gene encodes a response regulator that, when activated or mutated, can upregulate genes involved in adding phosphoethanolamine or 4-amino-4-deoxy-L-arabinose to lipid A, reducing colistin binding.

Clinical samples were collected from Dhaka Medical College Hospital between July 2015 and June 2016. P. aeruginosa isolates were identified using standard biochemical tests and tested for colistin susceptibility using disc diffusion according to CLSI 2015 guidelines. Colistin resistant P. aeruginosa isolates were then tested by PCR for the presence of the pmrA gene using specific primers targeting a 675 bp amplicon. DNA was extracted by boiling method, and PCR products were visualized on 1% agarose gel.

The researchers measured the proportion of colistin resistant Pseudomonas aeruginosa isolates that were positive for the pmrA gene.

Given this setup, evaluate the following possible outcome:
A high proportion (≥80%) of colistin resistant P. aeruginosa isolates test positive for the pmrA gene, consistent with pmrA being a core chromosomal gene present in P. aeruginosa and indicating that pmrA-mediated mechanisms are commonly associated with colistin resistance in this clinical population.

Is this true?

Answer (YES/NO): NO